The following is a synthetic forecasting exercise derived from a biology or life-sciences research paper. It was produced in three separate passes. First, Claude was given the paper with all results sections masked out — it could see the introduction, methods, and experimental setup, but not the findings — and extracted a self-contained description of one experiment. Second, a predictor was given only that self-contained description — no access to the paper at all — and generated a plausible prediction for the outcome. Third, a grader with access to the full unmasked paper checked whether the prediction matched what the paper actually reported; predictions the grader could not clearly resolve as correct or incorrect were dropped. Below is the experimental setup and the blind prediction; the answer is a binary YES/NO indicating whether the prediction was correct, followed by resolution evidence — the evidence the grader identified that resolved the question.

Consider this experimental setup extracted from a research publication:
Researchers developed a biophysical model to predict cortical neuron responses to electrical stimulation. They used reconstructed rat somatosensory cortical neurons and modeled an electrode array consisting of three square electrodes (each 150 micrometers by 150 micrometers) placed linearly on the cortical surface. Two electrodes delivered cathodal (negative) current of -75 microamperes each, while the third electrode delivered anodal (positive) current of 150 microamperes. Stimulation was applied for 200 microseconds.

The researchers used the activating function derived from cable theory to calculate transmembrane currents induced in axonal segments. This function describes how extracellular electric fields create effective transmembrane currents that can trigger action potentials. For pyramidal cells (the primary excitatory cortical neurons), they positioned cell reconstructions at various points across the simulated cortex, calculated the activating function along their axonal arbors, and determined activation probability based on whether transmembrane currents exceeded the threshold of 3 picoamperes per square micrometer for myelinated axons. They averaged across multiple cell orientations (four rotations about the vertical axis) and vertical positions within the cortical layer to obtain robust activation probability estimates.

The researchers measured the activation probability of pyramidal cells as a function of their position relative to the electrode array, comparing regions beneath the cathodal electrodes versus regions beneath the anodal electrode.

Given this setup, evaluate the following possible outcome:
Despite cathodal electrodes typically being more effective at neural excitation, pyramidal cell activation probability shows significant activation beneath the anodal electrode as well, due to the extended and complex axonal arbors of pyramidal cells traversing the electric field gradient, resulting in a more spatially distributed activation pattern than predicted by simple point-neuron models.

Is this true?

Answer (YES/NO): NO